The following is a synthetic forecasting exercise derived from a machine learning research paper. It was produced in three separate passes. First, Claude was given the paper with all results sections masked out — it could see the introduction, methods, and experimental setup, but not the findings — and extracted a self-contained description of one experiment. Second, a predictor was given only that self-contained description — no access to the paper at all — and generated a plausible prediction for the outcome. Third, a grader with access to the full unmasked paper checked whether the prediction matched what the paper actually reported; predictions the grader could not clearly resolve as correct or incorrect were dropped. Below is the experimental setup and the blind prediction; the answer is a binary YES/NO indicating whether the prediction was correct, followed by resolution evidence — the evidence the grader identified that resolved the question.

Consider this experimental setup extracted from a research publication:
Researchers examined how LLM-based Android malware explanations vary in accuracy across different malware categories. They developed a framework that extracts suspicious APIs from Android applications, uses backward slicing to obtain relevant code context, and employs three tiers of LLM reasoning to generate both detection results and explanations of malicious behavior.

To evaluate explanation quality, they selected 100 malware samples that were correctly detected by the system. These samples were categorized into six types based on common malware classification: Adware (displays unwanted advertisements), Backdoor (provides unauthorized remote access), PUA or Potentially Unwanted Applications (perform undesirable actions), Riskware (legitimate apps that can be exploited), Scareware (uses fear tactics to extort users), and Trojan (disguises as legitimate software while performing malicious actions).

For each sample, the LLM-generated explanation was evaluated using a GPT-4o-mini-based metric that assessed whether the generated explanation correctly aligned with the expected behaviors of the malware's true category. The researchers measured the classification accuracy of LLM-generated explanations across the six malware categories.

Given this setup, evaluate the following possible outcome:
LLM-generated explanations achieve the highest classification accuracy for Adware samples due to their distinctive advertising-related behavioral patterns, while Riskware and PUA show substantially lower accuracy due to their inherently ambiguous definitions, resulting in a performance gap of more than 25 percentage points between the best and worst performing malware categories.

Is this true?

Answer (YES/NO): NO